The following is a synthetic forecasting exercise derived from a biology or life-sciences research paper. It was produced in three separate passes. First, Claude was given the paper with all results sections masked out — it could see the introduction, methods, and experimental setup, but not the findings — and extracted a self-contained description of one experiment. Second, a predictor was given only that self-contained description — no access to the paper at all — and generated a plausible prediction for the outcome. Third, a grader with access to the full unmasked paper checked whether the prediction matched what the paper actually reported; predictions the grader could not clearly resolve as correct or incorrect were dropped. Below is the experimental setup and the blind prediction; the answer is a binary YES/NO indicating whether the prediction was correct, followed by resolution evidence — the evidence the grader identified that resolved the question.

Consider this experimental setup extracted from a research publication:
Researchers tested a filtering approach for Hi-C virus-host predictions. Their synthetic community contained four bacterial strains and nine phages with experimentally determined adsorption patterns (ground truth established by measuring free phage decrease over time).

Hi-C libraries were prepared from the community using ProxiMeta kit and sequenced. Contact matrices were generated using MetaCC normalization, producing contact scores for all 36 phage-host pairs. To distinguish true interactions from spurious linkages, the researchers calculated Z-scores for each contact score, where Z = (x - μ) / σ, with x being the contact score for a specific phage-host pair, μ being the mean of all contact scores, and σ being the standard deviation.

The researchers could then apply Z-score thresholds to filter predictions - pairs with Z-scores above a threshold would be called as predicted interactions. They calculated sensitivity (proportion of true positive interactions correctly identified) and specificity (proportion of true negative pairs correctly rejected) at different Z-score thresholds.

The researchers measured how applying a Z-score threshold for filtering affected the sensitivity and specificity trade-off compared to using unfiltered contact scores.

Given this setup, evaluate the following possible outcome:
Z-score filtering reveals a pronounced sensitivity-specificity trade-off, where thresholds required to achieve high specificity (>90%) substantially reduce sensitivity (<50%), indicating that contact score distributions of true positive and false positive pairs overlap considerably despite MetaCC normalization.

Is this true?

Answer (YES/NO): NO